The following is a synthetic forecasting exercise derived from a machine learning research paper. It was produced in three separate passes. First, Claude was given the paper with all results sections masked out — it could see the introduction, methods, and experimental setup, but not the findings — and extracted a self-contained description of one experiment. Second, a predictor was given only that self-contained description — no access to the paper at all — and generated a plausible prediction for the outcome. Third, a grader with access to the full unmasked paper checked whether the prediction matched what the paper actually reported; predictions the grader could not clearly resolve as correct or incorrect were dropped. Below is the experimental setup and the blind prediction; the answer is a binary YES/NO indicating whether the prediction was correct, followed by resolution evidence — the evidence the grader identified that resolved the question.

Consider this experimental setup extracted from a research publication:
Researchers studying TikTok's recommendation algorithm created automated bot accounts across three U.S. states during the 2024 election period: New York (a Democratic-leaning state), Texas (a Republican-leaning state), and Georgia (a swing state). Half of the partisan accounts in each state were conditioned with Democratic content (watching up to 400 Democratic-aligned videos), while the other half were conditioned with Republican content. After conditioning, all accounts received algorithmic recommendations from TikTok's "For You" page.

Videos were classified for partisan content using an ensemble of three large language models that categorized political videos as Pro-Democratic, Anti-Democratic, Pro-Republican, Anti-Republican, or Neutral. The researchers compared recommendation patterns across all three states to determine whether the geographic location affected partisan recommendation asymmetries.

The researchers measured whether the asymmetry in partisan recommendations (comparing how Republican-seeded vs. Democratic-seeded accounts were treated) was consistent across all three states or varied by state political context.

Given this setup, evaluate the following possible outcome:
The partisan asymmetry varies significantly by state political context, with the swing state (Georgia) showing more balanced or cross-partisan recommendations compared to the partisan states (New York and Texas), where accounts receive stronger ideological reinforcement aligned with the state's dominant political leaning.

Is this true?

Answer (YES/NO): NO